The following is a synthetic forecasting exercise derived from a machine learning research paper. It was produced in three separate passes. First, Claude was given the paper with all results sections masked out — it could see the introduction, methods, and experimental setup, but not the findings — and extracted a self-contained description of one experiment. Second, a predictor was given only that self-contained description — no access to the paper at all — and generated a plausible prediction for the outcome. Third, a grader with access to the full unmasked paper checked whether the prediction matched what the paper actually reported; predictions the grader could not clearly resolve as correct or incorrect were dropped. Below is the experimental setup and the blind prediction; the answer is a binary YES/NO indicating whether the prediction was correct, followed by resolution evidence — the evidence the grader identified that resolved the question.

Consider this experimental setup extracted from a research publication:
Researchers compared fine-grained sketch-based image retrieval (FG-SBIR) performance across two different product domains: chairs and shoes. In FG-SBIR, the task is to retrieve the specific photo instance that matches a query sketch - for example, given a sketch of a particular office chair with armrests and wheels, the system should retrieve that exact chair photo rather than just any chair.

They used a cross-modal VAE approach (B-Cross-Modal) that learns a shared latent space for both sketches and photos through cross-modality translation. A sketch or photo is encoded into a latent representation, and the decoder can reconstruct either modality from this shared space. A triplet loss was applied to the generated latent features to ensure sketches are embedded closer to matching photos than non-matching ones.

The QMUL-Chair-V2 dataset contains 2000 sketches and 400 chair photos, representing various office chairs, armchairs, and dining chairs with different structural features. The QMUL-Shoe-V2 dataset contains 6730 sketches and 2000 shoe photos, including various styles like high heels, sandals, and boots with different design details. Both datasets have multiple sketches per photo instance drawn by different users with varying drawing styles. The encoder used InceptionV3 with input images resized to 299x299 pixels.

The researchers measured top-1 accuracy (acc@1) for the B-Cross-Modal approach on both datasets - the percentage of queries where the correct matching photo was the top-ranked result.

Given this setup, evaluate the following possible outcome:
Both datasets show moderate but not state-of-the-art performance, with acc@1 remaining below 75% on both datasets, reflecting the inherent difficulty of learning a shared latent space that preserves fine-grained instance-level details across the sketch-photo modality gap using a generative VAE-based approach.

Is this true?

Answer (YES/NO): YES